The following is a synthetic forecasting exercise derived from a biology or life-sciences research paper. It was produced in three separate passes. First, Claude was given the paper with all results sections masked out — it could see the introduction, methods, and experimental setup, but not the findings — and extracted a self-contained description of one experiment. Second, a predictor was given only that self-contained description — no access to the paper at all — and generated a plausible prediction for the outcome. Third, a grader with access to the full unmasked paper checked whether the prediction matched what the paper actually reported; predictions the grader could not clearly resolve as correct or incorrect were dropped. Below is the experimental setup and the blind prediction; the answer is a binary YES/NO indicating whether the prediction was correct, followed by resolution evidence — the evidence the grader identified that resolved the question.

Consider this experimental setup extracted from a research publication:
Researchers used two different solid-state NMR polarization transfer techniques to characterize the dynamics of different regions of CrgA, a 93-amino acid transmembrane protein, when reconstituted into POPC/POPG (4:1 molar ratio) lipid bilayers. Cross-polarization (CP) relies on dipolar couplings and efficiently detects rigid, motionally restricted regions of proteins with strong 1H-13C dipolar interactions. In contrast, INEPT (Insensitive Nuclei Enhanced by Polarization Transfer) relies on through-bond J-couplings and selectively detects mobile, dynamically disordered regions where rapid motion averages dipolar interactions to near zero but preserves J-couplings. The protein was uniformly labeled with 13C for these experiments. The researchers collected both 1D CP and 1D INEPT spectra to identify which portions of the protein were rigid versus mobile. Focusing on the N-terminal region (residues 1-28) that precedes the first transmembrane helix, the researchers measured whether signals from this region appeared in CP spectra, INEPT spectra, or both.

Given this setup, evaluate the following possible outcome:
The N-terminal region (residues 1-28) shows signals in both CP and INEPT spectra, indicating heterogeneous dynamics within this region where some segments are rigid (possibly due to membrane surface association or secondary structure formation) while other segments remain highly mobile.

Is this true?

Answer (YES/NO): YES